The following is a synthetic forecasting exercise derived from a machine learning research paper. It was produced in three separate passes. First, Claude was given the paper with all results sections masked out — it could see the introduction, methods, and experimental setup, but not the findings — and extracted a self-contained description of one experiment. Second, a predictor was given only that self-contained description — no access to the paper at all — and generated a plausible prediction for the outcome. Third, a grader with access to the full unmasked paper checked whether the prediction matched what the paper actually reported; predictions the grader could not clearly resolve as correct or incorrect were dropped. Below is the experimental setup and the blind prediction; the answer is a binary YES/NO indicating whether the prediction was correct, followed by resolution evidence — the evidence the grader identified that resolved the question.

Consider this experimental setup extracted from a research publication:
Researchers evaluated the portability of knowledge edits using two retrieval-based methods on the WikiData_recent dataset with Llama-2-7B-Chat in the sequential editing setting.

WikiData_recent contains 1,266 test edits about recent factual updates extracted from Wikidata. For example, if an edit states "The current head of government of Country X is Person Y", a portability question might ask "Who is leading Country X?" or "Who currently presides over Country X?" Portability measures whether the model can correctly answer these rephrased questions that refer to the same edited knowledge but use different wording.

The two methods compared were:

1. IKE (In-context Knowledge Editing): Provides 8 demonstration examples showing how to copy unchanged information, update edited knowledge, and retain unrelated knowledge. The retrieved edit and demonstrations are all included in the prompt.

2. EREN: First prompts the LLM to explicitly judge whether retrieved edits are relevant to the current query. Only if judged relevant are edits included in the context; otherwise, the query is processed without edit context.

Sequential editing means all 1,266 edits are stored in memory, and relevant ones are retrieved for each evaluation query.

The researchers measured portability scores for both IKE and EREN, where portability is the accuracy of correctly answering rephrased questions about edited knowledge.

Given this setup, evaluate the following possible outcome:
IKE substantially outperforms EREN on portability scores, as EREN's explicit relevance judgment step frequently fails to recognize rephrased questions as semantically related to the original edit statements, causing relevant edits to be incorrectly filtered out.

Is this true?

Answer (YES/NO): YES